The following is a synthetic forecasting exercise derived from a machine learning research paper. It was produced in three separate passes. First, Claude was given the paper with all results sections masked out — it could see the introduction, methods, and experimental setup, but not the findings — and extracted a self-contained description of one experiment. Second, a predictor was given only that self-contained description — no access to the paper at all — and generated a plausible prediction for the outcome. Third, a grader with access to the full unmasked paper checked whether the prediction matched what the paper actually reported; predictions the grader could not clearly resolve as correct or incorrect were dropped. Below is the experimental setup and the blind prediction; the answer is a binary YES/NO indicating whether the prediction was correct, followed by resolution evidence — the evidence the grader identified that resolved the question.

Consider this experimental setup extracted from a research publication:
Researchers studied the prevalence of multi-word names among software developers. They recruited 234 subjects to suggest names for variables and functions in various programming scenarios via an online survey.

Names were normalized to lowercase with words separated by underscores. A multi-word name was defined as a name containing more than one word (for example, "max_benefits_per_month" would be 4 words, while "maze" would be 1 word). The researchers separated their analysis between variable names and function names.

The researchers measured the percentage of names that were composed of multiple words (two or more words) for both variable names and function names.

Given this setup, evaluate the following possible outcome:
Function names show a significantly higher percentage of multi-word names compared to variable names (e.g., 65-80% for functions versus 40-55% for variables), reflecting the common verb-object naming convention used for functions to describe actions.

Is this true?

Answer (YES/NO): NO